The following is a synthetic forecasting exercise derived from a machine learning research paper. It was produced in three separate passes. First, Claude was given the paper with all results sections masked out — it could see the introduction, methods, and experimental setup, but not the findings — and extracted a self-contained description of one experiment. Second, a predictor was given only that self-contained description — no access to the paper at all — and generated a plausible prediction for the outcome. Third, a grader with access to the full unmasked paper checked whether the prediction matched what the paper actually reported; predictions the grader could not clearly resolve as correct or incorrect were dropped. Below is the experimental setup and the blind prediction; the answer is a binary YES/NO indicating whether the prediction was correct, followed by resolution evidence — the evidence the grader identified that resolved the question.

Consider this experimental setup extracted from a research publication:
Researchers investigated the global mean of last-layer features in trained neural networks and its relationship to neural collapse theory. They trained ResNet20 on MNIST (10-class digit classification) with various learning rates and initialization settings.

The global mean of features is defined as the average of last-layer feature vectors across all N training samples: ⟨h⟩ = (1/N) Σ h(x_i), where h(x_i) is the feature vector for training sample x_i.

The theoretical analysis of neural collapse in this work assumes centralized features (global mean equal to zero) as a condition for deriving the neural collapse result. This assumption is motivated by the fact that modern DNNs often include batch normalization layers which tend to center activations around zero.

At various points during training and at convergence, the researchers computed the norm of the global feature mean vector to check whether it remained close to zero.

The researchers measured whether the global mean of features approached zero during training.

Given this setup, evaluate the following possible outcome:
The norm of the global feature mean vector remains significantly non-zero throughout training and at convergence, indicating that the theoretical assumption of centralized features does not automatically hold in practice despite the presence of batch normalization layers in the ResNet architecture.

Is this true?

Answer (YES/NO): NO